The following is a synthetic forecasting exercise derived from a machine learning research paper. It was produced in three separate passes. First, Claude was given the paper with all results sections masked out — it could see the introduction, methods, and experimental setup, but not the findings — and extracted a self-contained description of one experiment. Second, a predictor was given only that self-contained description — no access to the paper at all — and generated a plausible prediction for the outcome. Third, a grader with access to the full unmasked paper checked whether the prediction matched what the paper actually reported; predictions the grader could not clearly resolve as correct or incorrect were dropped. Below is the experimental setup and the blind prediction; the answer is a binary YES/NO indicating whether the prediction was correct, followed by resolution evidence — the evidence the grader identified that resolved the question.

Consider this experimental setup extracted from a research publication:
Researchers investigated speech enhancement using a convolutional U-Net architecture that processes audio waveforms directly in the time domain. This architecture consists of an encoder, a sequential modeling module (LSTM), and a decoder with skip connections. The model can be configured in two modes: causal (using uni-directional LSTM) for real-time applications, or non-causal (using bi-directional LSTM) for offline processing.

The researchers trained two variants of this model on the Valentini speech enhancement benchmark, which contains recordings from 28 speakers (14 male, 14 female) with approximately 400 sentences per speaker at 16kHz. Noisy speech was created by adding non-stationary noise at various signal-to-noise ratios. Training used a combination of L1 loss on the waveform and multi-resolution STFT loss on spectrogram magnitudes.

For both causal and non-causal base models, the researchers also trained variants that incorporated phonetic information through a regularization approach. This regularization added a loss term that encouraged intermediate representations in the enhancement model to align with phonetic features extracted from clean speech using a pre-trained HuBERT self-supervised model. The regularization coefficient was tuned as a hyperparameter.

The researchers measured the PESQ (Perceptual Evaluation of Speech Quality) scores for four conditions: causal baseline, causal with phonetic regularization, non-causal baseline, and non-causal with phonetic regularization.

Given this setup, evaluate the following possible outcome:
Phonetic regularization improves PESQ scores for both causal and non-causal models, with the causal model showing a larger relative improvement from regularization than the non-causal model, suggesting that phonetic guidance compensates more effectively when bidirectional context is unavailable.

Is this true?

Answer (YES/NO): NO